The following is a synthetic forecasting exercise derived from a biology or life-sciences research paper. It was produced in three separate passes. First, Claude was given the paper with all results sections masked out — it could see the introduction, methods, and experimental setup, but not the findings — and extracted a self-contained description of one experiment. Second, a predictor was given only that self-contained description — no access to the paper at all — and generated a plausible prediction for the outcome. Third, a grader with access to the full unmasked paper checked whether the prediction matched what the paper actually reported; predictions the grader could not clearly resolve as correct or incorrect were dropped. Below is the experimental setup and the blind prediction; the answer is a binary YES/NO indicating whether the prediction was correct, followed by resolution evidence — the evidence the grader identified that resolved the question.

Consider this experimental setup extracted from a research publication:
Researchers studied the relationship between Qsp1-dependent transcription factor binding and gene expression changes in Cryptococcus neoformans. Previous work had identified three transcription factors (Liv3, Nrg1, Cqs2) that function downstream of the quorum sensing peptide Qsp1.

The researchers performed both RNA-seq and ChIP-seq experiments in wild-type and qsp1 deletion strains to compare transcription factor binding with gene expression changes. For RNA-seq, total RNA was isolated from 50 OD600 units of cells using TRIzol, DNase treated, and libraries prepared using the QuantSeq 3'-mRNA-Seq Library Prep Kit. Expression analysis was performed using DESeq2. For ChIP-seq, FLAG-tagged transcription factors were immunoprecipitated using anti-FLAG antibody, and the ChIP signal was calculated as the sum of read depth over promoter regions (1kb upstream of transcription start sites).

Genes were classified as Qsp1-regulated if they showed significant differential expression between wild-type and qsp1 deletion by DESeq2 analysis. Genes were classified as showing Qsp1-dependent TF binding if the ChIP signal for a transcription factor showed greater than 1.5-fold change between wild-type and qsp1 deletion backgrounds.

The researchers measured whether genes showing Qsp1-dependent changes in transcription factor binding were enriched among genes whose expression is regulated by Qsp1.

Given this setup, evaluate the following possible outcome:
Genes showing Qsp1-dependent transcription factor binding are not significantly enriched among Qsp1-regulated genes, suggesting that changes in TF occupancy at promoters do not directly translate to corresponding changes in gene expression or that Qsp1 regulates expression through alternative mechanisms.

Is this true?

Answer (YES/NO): NO